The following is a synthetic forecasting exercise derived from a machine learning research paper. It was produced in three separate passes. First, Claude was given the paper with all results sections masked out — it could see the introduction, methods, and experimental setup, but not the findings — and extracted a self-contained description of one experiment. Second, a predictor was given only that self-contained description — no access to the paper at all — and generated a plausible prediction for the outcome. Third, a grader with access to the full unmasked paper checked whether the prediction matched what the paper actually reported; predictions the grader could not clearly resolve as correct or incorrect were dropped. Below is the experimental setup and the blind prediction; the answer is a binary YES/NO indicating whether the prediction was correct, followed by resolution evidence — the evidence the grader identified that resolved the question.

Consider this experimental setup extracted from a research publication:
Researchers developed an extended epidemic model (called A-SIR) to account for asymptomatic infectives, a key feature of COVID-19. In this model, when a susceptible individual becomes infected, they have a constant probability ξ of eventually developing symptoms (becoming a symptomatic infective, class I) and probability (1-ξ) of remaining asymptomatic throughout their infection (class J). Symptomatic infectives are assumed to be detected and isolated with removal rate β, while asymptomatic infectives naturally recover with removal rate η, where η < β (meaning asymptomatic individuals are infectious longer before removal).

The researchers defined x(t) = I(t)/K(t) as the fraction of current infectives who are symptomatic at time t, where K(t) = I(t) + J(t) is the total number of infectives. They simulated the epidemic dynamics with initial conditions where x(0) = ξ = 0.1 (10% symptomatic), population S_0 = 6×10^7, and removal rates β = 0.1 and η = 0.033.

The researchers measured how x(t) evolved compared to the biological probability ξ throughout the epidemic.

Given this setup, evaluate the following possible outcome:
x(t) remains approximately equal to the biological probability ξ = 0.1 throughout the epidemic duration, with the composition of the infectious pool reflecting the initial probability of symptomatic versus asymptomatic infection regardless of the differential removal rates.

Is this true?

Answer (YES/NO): NO